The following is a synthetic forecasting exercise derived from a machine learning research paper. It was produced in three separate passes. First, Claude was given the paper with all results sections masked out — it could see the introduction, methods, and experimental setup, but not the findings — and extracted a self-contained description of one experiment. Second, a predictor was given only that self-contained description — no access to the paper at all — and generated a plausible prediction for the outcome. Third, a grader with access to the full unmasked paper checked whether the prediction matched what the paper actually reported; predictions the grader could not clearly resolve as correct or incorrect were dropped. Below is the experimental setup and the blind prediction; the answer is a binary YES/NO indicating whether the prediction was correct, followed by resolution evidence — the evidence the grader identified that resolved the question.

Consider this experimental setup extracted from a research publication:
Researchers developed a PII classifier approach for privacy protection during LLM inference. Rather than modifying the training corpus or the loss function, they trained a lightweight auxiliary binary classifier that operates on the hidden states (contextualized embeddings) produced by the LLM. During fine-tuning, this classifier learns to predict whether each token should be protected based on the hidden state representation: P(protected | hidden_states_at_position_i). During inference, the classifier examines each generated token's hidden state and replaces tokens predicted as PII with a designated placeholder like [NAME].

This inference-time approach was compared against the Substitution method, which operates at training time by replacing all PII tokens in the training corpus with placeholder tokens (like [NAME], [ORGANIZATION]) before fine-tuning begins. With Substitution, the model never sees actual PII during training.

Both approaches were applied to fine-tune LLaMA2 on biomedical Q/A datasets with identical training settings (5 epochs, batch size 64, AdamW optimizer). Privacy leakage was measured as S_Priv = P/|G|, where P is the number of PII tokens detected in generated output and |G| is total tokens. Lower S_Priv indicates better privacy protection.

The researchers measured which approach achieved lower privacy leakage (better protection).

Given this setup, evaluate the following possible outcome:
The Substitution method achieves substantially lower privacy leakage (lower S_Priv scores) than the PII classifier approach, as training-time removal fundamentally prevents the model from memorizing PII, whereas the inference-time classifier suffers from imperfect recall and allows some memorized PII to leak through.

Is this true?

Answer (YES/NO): YES